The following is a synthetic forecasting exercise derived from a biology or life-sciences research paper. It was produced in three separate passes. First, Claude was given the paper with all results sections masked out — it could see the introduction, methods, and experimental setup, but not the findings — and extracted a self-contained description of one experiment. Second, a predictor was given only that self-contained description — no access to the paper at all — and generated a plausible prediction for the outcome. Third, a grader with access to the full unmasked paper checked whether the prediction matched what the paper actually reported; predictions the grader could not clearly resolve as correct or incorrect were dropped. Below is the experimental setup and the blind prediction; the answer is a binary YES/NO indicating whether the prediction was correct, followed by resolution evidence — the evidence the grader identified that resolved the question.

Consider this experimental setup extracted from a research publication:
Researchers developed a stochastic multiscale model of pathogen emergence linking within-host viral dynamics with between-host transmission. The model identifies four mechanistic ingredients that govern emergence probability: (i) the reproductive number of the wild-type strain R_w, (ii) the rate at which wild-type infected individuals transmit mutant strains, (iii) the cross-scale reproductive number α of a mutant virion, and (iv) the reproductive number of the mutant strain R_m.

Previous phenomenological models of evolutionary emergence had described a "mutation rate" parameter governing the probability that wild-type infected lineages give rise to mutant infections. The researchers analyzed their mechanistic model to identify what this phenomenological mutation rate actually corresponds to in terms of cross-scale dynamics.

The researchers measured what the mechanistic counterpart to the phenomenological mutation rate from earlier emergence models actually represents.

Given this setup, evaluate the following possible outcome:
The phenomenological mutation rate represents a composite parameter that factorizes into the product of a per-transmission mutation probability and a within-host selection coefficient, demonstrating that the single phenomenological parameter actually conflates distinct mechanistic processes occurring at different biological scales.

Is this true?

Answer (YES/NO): NO